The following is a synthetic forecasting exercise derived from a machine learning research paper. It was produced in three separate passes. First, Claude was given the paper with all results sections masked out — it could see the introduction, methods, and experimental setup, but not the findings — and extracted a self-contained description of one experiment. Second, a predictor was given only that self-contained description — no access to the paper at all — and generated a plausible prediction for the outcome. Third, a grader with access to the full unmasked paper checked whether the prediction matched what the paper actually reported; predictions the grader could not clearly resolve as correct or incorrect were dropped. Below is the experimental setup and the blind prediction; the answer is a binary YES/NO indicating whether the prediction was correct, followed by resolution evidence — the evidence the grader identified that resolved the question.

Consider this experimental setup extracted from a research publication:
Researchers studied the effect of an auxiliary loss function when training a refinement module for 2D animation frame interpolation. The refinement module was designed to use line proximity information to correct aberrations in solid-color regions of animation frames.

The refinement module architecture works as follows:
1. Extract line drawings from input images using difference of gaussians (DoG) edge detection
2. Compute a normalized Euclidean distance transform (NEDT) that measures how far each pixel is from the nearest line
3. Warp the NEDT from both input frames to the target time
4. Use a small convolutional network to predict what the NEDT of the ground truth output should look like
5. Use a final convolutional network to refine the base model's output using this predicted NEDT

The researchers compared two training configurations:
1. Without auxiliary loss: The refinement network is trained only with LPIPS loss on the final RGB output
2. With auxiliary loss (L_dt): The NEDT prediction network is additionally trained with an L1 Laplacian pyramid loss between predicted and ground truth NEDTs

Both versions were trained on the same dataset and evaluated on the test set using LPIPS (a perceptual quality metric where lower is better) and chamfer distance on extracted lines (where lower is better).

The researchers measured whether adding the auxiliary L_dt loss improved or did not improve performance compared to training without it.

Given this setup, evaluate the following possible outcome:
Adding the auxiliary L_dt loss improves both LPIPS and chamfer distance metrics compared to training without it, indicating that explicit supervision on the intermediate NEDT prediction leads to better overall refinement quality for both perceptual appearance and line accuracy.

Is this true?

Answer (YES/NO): YES